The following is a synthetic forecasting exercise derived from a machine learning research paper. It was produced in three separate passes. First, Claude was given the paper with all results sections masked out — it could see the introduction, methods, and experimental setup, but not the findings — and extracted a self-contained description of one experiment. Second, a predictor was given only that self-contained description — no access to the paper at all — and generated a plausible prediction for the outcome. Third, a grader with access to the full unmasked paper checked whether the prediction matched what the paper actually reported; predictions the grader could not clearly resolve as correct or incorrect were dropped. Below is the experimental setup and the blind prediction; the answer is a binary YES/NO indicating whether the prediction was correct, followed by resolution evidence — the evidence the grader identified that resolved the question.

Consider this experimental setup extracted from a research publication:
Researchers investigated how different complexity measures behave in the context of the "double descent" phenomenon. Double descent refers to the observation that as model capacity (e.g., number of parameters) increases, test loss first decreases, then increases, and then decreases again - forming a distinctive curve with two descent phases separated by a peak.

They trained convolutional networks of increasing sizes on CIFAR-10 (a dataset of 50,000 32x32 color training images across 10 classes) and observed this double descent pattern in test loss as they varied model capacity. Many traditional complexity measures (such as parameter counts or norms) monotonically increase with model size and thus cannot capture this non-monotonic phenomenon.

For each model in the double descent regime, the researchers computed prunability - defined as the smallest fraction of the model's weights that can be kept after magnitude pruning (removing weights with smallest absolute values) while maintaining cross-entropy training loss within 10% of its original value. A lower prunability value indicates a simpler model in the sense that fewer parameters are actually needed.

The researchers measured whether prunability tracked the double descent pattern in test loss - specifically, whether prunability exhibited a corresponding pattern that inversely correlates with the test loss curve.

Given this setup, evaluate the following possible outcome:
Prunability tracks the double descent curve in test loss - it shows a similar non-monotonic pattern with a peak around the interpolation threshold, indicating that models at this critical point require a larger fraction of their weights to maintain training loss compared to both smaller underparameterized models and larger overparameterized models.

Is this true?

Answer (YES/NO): YES